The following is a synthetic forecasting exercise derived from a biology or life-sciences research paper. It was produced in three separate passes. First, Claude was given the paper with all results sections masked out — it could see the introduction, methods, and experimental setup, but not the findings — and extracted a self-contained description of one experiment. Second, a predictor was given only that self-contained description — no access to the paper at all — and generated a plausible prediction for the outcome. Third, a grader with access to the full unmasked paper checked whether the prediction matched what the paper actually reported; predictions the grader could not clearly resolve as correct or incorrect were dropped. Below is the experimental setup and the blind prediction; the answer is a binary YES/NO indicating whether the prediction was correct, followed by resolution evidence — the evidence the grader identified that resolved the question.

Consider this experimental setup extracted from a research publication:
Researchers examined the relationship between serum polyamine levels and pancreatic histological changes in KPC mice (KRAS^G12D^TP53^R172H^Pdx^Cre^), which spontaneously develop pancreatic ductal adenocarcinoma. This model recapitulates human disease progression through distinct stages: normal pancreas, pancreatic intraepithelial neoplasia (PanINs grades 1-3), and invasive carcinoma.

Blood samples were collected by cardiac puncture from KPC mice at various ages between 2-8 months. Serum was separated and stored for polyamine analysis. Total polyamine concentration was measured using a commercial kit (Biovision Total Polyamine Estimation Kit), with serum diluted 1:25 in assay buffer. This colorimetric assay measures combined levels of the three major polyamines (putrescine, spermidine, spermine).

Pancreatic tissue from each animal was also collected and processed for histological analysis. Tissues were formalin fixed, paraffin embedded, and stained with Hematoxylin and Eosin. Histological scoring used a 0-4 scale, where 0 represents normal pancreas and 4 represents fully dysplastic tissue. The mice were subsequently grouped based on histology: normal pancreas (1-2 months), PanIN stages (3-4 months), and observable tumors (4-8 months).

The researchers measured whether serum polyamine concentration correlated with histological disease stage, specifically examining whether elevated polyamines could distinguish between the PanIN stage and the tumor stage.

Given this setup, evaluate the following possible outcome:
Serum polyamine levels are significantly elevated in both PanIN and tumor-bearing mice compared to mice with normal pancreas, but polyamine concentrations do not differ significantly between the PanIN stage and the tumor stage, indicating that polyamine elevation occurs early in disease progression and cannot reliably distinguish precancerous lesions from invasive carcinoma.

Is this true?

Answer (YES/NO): NO